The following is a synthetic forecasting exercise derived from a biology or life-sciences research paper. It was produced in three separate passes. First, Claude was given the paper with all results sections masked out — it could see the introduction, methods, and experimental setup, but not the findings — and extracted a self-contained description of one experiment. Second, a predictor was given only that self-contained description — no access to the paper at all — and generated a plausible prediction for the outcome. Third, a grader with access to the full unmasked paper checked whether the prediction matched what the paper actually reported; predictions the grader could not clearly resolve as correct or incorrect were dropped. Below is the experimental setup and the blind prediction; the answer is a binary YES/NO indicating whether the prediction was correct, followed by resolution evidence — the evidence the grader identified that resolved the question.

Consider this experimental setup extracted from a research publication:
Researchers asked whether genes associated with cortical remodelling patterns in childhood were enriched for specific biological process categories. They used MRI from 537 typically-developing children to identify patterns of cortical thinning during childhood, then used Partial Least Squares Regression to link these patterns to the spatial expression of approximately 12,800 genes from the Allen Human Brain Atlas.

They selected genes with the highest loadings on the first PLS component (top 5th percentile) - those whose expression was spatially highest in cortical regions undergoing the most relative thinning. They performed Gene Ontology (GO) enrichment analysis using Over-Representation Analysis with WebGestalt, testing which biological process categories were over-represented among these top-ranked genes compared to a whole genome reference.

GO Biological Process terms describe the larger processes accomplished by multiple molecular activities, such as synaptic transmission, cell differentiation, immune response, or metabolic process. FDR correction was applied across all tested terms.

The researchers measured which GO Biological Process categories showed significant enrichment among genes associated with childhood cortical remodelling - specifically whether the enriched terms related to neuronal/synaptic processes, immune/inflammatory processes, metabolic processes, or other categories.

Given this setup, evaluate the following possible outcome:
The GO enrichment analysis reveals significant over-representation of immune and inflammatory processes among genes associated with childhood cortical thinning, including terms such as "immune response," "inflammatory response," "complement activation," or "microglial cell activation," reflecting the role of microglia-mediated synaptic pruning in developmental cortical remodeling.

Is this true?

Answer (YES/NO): NO